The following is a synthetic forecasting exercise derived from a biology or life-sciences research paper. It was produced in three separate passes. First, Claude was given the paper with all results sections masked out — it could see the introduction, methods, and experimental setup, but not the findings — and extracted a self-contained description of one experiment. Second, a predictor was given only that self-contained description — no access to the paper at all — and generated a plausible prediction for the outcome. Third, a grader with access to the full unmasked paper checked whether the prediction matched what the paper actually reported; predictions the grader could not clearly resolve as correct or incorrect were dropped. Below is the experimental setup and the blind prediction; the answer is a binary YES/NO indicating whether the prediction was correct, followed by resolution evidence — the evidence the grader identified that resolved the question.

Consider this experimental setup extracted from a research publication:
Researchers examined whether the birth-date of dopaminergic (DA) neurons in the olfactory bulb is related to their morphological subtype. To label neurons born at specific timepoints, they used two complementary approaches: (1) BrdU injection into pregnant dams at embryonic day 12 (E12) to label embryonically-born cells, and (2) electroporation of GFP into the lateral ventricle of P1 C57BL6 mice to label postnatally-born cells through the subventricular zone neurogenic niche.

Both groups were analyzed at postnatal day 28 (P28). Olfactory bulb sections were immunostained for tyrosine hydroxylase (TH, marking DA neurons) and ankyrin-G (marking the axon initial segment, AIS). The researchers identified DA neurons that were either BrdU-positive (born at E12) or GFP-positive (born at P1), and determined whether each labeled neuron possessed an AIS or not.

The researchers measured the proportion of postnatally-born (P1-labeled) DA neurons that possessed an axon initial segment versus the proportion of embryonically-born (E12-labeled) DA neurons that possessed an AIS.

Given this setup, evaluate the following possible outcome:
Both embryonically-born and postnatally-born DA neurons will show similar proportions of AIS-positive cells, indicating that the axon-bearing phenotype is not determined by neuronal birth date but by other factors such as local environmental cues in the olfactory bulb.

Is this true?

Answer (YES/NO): NO